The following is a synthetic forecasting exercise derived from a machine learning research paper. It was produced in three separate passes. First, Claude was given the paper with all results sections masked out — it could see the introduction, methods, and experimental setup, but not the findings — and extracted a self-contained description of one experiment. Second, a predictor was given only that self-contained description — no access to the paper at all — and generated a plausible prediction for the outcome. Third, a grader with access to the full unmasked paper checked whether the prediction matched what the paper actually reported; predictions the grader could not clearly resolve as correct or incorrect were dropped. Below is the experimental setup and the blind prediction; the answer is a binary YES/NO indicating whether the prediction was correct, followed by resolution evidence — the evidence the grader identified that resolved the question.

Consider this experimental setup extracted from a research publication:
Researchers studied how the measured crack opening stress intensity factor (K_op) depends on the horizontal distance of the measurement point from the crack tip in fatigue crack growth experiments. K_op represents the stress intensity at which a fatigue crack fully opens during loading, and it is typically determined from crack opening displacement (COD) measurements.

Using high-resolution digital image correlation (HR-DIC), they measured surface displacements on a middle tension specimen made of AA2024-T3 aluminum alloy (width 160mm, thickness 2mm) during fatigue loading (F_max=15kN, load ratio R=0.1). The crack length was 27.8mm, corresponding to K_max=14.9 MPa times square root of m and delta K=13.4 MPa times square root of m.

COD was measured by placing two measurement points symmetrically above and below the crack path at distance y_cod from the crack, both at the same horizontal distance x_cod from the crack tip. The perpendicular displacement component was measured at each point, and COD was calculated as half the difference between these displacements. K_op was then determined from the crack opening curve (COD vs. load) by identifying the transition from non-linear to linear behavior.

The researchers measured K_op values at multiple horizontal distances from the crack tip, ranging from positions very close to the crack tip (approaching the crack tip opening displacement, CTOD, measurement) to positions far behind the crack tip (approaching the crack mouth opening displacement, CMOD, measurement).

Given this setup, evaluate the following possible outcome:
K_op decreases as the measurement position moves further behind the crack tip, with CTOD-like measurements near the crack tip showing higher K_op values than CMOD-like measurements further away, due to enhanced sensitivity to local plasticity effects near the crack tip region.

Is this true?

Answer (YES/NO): YES